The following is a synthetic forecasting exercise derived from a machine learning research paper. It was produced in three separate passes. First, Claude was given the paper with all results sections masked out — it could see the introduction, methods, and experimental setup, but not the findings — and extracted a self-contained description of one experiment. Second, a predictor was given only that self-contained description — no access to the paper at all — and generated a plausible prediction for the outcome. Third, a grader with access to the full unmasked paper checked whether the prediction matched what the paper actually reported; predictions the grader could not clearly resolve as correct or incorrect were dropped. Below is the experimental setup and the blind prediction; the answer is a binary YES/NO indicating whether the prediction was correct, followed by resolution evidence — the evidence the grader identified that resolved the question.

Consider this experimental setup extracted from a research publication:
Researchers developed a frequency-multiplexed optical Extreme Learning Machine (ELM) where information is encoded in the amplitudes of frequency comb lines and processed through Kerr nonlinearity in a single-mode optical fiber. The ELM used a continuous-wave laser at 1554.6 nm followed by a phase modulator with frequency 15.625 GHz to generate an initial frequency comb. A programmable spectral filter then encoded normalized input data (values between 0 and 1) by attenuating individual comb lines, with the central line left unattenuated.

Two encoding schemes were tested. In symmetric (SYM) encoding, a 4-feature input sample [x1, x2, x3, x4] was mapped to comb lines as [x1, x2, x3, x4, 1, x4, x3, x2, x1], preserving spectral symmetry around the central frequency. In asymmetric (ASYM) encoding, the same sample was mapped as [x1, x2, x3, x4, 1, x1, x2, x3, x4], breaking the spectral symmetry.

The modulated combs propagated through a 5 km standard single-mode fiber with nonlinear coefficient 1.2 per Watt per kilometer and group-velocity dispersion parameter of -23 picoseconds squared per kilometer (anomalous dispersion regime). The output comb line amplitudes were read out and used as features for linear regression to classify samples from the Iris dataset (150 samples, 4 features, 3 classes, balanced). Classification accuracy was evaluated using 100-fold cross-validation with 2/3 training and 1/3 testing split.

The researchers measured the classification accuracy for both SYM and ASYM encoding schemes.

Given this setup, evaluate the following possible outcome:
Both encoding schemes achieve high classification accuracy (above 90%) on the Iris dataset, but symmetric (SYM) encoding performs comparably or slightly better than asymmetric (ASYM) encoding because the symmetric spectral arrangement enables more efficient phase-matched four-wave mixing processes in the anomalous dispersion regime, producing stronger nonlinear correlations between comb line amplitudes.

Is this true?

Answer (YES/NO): NO